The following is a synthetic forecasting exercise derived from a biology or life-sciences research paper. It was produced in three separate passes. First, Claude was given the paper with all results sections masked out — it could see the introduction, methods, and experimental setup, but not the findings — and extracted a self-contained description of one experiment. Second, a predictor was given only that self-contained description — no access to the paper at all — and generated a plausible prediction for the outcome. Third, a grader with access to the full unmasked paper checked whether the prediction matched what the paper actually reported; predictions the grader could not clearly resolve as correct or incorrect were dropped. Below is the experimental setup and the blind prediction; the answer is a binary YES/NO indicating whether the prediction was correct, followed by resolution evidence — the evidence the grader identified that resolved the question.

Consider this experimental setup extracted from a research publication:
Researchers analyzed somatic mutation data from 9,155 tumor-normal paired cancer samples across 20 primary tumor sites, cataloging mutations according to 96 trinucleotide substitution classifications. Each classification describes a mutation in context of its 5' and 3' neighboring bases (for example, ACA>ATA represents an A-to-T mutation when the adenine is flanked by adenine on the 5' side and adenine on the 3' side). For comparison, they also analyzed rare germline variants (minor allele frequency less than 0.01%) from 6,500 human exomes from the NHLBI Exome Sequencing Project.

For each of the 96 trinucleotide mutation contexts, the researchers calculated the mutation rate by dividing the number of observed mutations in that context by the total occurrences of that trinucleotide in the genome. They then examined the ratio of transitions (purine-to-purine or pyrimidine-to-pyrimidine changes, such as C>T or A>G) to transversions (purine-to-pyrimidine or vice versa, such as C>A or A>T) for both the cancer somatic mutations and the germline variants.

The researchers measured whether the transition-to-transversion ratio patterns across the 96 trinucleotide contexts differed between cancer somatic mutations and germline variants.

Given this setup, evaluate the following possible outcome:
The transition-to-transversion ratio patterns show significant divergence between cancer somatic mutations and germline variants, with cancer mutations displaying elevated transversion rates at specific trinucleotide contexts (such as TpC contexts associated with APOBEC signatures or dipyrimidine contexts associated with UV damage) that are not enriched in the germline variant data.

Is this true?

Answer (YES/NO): NO